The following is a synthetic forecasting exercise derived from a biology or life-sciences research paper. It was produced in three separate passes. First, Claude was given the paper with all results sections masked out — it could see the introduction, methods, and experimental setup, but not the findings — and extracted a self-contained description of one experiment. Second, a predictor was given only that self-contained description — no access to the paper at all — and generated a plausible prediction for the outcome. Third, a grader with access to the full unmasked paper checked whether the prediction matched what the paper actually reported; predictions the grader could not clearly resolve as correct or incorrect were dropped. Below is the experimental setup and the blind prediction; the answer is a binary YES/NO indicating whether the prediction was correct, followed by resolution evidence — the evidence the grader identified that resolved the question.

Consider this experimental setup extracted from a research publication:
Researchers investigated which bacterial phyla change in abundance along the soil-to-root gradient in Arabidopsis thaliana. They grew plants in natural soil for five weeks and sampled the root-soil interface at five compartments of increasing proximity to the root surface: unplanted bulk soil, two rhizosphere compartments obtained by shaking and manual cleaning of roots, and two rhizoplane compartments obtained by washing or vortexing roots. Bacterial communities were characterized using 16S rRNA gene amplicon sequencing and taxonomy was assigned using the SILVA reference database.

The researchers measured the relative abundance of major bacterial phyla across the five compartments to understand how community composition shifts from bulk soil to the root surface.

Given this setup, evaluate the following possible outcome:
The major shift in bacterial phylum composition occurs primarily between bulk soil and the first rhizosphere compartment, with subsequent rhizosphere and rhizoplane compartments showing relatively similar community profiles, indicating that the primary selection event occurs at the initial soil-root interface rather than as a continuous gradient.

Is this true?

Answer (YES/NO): NO